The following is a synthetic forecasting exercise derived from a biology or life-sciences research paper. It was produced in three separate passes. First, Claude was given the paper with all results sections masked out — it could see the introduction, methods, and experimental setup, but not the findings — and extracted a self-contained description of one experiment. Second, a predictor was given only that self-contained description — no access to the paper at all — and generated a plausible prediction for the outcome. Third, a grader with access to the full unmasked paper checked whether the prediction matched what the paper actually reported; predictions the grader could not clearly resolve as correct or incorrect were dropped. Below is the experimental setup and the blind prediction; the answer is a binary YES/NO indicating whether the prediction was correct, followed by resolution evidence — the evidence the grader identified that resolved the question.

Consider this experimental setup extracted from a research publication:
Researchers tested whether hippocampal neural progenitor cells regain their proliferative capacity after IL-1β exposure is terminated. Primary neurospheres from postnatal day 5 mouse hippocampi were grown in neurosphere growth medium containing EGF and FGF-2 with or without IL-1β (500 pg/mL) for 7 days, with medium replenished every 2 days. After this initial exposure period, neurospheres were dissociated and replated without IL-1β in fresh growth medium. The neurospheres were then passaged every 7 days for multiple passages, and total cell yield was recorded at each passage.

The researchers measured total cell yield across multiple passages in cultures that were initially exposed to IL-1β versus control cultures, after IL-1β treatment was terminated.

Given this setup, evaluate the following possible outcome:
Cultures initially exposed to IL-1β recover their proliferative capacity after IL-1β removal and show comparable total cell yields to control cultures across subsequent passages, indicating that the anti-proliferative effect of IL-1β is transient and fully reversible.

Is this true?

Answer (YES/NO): YES